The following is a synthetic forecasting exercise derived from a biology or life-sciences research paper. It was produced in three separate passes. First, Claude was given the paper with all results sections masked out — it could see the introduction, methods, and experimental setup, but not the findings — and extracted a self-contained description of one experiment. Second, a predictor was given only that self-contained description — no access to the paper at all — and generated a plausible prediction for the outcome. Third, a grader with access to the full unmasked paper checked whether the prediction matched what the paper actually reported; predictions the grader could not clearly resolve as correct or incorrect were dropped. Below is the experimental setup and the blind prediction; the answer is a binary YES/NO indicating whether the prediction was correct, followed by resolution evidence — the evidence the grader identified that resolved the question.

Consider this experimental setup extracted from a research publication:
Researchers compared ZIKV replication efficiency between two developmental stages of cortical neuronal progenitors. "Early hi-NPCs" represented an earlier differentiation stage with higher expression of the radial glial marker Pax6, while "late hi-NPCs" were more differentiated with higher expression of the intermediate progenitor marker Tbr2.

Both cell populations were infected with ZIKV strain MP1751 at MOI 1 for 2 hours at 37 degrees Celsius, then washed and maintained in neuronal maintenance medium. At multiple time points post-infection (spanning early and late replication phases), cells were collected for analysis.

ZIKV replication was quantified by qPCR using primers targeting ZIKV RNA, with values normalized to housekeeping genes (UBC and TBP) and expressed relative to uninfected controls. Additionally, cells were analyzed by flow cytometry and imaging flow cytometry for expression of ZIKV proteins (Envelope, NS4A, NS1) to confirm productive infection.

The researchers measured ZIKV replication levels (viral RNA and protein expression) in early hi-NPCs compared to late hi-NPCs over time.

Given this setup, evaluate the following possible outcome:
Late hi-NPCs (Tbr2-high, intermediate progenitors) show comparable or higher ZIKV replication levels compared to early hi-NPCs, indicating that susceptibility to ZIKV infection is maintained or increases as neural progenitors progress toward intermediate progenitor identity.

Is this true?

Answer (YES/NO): YES